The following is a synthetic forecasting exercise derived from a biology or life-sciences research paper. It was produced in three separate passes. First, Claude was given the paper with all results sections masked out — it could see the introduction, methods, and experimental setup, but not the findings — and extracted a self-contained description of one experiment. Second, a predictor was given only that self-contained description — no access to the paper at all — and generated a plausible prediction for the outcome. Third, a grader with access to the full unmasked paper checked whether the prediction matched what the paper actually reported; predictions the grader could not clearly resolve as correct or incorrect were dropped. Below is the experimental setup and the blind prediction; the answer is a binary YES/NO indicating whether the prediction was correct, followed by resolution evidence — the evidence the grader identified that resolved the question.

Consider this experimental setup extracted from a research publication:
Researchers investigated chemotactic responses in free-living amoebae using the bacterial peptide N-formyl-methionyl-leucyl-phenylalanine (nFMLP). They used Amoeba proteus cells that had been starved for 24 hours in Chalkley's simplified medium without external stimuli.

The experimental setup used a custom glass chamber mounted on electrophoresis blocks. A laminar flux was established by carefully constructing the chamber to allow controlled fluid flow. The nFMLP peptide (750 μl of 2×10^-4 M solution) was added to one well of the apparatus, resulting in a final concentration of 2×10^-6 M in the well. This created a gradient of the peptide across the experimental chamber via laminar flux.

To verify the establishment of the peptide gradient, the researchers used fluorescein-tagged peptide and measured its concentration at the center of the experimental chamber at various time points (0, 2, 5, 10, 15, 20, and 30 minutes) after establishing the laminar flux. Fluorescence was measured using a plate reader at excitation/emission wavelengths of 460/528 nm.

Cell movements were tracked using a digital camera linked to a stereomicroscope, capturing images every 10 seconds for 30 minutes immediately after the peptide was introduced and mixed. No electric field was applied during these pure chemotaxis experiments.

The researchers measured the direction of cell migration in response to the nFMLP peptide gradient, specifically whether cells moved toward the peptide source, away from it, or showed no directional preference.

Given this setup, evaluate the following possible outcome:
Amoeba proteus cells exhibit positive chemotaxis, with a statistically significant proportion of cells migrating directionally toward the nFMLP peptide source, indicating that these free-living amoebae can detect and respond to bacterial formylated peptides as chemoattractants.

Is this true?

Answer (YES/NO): YES